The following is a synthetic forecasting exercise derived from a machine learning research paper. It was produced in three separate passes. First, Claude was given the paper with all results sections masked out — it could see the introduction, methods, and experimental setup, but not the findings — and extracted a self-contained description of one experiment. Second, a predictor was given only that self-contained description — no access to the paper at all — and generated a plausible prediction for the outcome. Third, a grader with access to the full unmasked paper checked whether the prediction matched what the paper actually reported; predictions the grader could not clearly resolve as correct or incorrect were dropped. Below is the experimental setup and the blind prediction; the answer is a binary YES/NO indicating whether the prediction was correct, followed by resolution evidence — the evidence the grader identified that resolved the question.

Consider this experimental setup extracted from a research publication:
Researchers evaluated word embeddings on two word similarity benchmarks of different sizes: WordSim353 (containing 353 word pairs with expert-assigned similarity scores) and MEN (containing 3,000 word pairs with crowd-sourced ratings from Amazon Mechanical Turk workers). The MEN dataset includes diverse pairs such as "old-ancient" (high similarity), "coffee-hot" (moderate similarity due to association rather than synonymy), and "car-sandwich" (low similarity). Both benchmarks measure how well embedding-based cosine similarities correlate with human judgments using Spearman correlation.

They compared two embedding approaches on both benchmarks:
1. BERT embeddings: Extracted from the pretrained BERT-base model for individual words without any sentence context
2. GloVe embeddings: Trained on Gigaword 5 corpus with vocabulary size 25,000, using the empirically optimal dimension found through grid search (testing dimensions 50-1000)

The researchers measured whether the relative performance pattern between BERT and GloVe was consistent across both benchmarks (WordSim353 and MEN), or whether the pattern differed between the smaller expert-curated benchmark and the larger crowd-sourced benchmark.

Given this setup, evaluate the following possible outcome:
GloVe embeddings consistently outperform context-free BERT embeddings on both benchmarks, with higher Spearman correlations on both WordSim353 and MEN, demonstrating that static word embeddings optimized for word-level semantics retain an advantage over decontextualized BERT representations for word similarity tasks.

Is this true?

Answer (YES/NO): YES